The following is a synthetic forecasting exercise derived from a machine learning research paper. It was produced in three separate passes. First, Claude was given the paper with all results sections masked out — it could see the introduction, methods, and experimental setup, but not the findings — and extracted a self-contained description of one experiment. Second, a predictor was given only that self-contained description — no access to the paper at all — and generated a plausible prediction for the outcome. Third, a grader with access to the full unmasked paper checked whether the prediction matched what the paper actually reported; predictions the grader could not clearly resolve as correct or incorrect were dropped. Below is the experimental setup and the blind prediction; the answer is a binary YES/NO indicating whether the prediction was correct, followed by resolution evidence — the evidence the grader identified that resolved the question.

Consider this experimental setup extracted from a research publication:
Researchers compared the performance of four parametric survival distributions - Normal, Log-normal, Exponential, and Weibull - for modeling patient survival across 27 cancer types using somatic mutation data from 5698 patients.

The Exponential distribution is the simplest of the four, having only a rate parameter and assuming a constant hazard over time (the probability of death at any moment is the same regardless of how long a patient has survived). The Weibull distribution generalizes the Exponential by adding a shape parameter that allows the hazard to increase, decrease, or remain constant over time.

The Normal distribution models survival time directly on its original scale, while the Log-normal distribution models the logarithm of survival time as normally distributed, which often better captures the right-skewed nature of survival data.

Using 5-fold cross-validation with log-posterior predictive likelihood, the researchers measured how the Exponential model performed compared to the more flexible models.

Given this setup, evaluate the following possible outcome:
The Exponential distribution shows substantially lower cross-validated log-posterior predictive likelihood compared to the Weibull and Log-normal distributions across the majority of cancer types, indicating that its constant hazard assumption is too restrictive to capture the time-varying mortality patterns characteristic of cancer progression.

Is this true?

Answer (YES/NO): NO